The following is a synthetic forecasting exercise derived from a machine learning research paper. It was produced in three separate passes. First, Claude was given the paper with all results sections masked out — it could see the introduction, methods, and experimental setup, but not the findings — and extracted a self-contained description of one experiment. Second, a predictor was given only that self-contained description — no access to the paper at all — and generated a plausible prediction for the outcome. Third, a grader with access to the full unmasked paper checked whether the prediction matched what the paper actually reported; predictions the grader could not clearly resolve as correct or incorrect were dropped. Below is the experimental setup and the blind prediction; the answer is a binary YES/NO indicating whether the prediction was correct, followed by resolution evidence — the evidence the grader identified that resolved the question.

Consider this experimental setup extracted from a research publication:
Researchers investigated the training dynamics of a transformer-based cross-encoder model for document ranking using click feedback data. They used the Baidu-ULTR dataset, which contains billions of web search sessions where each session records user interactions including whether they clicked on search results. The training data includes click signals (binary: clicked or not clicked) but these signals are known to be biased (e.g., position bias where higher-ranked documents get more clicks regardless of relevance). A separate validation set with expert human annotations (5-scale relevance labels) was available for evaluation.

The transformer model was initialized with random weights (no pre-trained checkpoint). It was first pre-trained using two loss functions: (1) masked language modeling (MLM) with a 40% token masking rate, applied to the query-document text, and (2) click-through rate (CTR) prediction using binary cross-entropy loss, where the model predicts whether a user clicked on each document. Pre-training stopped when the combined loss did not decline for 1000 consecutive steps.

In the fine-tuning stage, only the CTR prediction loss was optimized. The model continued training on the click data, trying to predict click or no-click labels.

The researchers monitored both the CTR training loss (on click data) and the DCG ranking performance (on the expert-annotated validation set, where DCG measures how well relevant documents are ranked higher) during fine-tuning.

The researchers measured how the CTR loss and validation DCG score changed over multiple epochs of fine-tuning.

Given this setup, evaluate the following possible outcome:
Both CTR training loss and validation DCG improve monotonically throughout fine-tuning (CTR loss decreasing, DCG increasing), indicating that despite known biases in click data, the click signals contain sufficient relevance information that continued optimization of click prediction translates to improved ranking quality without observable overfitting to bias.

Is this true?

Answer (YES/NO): NO